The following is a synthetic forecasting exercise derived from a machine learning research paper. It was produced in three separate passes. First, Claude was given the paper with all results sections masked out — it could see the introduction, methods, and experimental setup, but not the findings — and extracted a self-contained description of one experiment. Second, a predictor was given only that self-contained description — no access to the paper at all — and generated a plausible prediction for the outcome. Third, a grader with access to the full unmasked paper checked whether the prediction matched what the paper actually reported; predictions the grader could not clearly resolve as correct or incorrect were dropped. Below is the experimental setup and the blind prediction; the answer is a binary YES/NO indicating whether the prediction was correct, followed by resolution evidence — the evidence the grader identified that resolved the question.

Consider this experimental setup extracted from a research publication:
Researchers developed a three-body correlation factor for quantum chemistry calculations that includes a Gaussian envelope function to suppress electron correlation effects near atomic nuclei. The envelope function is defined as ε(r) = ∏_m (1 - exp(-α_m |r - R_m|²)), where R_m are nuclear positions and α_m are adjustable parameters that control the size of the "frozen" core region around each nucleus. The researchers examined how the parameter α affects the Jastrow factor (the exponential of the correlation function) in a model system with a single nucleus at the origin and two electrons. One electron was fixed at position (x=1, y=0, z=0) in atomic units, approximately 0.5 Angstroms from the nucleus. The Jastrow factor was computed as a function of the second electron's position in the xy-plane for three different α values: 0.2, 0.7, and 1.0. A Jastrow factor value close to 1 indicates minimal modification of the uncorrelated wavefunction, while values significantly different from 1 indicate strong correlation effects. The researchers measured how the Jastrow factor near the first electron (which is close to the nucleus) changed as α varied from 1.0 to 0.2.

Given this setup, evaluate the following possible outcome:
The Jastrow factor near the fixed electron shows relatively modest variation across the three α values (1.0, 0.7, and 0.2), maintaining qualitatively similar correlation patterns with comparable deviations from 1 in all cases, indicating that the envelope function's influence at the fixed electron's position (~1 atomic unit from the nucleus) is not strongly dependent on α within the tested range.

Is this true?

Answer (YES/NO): NO